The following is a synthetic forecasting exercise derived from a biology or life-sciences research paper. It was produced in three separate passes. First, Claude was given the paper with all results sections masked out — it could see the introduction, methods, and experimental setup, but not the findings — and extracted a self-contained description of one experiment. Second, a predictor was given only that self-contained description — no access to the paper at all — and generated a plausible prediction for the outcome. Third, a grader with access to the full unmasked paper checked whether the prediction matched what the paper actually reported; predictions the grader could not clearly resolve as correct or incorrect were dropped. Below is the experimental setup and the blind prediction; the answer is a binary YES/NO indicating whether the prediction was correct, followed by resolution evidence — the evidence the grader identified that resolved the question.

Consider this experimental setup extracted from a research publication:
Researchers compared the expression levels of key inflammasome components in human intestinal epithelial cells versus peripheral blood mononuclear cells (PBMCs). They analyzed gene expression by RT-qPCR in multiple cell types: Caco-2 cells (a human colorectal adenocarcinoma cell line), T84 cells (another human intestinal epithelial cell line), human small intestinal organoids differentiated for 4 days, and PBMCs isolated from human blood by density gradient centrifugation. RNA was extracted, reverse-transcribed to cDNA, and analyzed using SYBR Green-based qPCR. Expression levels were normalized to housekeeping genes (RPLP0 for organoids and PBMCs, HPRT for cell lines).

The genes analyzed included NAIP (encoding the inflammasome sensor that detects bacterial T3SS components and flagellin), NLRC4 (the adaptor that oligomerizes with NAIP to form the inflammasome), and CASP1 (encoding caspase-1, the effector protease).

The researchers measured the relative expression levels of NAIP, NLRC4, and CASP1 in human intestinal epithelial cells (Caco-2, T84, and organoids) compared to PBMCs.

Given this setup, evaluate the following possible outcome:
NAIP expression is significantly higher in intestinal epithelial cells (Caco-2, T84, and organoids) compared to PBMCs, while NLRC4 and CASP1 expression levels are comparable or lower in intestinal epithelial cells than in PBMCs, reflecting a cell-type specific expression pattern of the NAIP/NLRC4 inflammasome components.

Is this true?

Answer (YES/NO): NO